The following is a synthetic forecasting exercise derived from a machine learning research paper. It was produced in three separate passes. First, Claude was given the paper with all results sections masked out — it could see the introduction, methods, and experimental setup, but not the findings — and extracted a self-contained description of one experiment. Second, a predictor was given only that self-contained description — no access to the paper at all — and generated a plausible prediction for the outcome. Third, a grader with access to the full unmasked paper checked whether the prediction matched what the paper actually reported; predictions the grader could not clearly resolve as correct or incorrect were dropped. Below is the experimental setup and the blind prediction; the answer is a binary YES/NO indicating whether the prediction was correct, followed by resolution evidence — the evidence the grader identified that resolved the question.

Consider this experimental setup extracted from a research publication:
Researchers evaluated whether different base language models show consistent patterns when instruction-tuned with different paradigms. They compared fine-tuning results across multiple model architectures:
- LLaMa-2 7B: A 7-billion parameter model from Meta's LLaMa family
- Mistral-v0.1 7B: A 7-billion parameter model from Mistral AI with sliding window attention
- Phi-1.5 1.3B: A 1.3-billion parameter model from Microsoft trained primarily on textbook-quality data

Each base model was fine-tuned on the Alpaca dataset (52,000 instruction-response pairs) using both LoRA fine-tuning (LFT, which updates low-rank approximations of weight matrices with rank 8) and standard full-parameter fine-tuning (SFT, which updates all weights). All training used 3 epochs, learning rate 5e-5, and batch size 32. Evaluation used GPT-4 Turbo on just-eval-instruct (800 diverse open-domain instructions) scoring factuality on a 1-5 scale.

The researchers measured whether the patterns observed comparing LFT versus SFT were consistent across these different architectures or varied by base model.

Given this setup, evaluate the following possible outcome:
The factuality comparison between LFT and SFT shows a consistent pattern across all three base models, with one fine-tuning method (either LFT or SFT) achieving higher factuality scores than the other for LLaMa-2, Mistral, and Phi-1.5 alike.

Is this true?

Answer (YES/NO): YES